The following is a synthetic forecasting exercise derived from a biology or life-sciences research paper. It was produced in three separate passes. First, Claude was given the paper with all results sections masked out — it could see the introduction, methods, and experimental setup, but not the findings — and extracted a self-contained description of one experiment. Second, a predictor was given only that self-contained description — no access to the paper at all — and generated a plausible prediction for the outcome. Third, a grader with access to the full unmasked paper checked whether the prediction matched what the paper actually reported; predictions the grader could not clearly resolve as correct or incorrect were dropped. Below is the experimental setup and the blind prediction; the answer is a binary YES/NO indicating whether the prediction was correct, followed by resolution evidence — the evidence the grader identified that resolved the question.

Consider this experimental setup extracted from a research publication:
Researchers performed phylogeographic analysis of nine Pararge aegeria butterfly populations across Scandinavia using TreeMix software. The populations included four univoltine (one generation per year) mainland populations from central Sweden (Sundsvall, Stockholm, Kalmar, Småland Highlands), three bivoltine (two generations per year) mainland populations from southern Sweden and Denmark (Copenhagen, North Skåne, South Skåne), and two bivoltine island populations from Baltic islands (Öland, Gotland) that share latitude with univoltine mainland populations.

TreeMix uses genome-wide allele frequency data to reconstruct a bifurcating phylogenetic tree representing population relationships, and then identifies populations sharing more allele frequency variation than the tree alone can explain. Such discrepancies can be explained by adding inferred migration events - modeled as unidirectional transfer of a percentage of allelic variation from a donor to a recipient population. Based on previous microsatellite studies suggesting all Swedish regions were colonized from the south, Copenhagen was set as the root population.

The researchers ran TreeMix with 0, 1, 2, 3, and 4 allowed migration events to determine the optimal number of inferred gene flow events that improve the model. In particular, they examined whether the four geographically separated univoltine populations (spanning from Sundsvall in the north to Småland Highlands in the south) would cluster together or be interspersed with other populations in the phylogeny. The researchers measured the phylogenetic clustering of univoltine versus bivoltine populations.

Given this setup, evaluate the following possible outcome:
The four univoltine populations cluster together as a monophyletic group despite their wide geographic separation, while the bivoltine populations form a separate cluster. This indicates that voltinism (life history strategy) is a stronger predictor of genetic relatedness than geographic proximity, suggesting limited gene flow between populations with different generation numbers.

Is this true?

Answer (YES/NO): NO